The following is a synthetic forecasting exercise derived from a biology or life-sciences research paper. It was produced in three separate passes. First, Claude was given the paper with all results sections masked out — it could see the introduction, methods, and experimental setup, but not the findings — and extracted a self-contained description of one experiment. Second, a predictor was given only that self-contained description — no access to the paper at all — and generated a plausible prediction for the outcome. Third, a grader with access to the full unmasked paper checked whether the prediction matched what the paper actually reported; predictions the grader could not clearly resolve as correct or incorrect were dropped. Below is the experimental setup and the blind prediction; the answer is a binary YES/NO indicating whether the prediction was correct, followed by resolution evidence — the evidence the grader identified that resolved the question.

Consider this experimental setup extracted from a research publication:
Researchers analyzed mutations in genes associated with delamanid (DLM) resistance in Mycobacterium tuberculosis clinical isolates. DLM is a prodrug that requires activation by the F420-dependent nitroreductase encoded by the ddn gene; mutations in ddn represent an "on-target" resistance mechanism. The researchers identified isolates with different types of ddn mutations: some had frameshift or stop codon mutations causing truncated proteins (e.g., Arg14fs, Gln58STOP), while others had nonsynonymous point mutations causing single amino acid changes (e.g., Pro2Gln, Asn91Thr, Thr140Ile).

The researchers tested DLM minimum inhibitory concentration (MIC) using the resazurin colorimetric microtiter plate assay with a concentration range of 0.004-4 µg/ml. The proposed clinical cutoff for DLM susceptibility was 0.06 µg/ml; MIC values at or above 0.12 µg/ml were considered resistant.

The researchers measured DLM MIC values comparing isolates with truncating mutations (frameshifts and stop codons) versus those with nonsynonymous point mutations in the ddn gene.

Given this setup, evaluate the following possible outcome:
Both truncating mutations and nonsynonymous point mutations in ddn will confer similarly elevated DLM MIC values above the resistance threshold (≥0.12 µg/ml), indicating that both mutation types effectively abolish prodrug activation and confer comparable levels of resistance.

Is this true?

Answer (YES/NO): NO